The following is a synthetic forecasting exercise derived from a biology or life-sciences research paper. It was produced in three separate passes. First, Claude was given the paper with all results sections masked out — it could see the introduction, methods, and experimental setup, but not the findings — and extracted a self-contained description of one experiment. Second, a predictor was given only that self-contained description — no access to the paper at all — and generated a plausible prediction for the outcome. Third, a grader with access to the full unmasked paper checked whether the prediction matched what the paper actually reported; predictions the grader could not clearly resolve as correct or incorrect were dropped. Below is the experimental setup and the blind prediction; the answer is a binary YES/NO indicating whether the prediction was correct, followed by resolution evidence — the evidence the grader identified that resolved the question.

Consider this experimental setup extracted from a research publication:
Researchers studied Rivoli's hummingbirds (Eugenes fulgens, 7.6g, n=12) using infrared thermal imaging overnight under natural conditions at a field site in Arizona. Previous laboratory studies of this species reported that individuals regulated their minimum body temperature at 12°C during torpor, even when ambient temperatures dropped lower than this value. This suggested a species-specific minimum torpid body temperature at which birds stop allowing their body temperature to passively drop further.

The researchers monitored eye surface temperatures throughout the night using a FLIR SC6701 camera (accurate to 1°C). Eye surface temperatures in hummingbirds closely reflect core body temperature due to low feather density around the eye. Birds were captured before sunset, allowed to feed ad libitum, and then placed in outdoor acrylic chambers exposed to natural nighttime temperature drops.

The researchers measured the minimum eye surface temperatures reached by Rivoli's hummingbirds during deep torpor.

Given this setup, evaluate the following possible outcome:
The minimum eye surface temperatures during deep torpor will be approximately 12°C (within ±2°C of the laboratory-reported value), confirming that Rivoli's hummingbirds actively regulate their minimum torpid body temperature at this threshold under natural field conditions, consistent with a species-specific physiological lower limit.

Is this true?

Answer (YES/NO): NO